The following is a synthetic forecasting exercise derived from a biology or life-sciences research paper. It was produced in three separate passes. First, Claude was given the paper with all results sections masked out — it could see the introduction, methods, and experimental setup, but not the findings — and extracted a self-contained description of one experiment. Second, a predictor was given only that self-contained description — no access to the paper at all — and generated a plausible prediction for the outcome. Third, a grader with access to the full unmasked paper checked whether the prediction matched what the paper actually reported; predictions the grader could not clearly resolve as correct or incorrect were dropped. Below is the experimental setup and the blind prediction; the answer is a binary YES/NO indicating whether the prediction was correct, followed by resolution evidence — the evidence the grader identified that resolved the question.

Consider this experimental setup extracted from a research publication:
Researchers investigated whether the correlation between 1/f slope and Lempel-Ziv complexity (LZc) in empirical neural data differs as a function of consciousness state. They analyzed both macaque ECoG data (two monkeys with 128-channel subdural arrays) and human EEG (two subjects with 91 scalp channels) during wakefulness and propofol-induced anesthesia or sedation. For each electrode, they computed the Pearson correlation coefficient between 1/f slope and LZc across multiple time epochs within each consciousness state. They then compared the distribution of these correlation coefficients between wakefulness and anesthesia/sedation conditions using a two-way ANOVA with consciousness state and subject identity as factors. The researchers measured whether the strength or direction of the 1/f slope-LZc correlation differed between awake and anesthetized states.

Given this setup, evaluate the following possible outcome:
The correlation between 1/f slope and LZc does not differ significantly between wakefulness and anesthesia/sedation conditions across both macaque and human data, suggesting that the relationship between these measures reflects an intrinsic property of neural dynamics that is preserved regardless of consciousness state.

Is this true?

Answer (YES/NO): NO